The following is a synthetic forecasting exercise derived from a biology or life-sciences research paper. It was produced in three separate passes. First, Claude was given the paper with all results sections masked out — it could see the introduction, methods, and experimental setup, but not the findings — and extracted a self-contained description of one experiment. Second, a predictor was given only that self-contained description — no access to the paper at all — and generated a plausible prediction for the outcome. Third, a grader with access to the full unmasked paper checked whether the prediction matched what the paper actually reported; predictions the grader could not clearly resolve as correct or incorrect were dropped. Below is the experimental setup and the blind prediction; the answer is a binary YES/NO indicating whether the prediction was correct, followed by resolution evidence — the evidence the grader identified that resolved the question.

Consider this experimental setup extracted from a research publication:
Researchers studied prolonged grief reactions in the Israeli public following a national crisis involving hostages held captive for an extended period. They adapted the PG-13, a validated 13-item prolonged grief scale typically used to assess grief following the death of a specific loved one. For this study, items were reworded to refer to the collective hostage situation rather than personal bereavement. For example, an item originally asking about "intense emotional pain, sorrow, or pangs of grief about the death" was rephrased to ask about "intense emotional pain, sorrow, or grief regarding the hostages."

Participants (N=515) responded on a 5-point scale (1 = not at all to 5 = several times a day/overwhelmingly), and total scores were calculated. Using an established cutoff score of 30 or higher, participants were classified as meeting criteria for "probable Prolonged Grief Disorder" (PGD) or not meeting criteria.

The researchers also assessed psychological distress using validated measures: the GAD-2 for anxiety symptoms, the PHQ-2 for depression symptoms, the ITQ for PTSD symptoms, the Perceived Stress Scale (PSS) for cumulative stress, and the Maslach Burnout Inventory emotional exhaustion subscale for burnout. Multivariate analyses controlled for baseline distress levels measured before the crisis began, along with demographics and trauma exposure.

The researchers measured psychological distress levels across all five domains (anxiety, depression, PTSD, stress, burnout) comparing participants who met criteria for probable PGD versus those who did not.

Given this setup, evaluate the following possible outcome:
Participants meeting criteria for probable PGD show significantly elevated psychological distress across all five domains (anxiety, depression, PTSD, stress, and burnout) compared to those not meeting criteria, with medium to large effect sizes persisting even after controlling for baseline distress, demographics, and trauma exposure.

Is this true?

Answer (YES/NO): YES